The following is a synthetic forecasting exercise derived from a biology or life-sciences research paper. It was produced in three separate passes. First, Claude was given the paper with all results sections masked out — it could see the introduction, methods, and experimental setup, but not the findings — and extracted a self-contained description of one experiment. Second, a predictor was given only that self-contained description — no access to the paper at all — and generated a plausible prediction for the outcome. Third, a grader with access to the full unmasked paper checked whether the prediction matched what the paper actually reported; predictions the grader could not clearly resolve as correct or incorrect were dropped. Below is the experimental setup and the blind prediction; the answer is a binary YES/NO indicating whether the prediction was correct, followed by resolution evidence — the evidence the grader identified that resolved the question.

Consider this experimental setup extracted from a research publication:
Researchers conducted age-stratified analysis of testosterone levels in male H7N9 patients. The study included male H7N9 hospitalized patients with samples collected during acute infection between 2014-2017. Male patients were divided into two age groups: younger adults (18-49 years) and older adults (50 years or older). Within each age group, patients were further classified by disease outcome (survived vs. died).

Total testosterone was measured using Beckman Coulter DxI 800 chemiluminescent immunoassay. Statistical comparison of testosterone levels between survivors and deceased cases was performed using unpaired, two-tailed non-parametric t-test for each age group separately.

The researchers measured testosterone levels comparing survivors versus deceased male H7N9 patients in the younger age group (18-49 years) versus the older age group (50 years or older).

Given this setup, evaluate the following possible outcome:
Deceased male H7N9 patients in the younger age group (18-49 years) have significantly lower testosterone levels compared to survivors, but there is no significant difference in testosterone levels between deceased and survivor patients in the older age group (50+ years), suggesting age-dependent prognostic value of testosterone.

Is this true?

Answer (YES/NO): YES